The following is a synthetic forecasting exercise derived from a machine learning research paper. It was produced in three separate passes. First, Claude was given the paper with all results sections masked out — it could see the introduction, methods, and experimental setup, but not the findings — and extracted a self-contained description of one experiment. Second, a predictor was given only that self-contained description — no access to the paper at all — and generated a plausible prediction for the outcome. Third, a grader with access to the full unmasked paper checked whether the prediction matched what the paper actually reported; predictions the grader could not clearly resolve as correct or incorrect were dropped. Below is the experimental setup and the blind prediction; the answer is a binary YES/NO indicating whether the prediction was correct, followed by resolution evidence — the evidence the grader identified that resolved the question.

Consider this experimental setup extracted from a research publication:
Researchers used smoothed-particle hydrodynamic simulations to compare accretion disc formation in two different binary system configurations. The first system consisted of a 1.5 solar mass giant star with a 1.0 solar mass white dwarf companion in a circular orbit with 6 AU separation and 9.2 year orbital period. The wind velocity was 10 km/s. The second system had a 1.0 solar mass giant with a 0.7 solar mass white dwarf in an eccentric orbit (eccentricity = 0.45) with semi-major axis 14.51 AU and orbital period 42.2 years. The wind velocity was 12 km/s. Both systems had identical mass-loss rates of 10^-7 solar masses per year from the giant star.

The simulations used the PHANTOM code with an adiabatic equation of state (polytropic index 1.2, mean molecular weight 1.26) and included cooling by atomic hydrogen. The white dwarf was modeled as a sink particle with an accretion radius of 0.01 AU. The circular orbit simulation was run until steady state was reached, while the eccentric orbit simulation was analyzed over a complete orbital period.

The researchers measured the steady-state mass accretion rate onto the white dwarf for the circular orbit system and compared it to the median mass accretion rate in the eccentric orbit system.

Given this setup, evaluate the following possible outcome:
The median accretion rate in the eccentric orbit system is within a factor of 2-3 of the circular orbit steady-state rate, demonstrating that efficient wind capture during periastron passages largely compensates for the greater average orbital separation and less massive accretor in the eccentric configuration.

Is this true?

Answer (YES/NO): NO